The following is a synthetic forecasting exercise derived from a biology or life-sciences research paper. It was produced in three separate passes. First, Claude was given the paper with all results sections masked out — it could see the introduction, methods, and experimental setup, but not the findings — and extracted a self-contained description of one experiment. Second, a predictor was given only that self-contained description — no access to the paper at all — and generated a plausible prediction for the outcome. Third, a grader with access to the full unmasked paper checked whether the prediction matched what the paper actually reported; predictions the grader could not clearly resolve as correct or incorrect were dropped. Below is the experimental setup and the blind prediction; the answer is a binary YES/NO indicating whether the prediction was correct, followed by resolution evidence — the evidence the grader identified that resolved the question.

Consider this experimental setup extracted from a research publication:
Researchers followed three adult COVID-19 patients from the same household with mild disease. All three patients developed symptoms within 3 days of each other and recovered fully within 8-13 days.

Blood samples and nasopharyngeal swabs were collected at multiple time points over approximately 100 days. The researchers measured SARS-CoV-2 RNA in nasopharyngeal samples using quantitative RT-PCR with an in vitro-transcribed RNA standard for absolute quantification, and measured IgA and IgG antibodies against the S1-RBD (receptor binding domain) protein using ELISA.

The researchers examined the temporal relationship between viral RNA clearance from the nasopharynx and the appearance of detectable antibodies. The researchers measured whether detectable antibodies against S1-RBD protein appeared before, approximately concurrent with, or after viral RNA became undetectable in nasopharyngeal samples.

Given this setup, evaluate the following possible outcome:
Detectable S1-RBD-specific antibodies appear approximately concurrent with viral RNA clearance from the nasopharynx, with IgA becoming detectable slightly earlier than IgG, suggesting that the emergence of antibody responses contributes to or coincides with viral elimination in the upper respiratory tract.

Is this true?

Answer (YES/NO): NO